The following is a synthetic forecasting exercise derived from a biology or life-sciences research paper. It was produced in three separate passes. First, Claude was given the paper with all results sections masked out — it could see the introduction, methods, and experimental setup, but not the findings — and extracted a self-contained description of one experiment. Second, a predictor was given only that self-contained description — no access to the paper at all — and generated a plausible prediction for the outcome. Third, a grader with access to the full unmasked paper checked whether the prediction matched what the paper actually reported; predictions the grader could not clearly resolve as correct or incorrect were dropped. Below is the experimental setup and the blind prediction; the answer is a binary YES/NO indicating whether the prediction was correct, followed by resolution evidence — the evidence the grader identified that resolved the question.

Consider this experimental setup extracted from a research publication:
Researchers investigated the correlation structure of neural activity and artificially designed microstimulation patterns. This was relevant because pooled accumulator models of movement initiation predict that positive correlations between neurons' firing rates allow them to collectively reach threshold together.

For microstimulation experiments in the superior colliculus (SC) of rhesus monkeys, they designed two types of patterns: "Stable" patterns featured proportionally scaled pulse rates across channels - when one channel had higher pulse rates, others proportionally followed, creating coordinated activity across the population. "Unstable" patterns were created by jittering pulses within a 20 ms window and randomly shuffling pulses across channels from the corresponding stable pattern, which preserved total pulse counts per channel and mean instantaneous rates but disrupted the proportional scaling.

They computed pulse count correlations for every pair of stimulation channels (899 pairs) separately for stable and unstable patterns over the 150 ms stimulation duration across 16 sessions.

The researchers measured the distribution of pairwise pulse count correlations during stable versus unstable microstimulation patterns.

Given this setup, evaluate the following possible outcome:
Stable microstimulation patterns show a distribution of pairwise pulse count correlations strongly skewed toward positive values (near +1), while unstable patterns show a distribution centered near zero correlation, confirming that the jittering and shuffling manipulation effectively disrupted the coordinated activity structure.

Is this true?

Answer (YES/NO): NO